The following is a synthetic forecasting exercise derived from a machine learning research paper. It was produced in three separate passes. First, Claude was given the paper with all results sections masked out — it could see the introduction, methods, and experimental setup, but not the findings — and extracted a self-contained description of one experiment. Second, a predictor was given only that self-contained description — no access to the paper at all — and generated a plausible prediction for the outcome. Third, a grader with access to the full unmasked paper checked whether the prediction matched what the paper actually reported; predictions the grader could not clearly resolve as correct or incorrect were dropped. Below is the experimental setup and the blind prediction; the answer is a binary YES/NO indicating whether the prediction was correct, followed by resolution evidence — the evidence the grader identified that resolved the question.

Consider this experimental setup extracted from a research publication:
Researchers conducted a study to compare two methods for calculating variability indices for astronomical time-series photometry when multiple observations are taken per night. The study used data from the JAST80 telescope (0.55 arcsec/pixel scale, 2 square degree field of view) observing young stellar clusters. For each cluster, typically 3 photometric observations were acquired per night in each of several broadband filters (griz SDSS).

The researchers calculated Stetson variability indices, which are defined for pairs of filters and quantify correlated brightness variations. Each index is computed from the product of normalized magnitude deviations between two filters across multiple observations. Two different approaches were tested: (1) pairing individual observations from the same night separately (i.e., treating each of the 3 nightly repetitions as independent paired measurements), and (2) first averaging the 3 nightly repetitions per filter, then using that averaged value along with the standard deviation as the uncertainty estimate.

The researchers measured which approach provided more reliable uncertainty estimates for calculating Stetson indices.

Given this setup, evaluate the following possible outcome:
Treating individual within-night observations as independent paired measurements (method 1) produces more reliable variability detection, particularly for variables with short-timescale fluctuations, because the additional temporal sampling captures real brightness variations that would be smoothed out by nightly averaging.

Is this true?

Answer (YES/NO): NO